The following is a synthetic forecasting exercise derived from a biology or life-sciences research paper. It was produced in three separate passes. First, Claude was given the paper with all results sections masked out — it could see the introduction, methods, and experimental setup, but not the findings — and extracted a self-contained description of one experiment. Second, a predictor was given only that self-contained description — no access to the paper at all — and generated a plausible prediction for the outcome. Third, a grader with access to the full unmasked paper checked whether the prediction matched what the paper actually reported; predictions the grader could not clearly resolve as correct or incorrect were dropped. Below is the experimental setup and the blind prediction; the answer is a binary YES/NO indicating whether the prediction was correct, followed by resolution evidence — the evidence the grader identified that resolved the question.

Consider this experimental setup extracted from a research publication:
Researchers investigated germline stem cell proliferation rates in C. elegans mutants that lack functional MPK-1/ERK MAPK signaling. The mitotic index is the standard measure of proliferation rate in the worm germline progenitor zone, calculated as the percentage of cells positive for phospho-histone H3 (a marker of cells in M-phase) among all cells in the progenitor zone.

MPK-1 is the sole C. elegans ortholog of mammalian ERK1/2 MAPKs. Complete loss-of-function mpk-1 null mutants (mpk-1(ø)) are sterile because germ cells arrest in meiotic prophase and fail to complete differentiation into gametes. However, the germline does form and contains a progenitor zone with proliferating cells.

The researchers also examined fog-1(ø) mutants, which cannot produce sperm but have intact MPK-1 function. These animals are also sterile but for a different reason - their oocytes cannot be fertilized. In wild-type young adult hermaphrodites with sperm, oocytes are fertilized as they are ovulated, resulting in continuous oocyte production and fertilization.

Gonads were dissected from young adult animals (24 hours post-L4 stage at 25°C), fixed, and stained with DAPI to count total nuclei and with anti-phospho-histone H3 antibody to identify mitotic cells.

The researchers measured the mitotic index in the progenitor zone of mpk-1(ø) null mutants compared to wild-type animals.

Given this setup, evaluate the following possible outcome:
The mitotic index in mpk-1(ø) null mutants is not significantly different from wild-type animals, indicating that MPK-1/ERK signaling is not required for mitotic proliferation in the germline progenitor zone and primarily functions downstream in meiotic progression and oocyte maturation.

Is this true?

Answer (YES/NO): NO